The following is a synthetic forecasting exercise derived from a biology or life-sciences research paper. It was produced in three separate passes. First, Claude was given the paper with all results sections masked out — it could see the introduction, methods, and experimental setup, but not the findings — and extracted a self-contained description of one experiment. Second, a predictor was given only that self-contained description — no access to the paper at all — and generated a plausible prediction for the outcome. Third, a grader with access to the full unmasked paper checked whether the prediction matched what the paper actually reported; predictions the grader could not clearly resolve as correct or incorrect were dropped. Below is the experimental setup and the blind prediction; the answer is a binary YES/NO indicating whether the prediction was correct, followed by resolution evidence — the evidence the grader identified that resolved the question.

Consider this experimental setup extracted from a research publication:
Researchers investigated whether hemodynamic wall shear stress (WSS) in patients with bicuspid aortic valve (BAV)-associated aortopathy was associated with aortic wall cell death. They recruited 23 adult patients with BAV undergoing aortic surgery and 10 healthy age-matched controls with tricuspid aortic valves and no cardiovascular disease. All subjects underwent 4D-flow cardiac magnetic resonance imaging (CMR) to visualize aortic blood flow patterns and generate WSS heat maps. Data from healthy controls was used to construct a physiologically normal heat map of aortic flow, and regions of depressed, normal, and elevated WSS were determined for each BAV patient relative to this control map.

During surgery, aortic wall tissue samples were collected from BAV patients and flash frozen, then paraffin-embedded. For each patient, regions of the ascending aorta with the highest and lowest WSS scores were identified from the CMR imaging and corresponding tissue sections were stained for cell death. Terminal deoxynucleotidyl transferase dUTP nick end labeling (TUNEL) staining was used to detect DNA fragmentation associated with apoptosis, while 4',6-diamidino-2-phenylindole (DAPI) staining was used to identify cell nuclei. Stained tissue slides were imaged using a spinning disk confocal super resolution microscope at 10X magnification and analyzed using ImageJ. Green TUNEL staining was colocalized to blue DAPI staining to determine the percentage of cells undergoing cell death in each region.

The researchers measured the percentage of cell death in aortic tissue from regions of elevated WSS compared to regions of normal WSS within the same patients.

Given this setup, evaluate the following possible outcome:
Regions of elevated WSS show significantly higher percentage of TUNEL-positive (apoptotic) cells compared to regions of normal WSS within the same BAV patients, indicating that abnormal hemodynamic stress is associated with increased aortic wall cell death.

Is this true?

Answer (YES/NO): YES